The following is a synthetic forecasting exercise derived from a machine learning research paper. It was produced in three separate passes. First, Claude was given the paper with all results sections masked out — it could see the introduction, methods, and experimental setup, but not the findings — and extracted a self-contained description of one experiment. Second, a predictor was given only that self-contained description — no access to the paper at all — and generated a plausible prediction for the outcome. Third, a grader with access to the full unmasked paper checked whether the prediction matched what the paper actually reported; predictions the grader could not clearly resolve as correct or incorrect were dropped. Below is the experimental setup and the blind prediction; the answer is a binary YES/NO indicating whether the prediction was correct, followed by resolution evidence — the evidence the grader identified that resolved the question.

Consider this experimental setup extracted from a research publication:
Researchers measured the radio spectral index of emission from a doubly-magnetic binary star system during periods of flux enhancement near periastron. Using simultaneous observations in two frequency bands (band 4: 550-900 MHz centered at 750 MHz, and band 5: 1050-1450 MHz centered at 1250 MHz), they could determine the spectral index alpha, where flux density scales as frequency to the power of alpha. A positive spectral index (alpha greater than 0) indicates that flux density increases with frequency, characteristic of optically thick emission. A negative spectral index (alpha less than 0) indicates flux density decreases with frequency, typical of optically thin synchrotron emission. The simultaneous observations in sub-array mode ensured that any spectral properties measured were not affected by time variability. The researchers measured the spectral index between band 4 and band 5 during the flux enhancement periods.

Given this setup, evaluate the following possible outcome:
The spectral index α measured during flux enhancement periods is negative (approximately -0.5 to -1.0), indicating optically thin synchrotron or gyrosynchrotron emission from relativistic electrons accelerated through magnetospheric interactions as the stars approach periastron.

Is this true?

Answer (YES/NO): NO